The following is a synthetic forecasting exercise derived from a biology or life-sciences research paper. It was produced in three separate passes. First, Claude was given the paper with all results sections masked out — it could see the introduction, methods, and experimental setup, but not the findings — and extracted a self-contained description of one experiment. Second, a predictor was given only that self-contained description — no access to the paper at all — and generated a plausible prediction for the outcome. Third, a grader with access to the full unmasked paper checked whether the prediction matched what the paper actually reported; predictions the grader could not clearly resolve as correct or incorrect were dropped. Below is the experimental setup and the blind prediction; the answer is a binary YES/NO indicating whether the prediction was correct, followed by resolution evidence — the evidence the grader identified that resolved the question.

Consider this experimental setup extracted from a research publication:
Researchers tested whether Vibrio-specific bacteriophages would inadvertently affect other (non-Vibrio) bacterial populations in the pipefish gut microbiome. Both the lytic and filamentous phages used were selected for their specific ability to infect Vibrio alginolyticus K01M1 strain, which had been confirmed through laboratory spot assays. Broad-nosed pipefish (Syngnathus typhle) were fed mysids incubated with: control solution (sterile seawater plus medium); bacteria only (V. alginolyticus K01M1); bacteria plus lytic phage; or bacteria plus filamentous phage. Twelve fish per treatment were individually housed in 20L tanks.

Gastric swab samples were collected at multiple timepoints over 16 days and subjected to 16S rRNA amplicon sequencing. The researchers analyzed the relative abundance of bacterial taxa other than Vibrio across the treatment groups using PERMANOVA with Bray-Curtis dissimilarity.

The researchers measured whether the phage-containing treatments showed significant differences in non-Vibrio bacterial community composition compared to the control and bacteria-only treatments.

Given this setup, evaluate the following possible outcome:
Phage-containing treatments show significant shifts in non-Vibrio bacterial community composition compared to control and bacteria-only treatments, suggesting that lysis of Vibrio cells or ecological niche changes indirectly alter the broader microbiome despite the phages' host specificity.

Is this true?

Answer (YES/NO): NO